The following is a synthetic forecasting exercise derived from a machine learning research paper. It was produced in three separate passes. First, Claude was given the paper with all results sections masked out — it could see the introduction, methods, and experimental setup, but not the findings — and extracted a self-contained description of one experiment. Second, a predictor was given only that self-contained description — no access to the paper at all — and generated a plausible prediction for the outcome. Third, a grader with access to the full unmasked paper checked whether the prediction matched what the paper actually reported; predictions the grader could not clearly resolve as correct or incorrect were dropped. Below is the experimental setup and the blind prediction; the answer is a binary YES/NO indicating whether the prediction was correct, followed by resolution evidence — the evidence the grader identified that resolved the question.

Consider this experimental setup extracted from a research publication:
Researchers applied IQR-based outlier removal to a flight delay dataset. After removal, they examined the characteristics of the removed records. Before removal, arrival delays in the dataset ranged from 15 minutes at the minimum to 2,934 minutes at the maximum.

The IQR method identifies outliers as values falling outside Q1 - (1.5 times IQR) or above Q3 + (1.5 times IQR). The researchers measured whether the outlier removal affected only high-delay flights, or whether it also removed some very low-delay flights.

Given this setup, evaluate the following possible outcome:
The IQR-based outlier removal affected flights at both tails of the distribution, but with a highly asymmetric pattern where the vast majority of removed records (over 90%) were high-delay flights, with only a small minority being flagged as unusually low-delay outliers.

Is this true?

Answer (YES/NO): NO